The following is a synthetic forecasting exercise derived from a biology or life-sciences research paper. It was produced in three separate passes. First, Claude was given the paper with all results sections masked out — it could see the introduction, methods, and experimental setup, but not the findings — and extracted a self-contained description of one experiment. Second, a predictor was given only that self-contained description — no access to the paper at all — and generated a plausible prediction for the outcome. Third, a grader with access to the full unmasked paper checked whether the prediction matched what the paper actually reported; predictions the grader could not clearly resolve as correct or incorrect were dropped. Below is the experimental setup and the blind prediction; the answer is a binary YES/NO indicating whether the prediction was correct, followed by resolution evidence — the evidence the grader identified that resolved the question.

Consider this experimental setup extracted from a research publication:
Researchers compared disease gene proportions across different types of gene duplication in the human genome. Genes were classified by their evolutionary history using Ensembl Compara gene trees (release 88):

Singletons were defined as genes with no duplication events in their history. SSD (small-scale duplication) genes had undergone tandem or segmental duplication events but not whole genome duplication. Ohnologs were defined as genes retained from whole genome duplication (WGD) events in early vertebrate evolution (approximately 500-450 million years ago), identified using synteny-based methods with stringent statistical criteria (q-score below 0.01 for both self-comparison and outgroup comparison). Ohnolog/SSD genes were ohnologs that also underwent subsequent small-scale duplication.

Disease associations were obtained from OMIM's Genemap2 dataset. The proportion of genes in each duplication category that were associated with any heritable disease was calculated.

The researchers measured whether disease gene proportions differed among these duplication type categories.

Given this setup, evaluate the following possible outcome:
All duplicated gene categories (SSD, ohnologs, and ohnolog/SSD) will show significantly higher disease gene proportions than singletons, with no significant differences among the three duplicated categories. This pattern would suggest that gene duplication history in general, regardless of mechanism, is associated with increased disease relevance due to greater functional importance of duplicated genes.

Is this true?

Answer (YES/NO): NO